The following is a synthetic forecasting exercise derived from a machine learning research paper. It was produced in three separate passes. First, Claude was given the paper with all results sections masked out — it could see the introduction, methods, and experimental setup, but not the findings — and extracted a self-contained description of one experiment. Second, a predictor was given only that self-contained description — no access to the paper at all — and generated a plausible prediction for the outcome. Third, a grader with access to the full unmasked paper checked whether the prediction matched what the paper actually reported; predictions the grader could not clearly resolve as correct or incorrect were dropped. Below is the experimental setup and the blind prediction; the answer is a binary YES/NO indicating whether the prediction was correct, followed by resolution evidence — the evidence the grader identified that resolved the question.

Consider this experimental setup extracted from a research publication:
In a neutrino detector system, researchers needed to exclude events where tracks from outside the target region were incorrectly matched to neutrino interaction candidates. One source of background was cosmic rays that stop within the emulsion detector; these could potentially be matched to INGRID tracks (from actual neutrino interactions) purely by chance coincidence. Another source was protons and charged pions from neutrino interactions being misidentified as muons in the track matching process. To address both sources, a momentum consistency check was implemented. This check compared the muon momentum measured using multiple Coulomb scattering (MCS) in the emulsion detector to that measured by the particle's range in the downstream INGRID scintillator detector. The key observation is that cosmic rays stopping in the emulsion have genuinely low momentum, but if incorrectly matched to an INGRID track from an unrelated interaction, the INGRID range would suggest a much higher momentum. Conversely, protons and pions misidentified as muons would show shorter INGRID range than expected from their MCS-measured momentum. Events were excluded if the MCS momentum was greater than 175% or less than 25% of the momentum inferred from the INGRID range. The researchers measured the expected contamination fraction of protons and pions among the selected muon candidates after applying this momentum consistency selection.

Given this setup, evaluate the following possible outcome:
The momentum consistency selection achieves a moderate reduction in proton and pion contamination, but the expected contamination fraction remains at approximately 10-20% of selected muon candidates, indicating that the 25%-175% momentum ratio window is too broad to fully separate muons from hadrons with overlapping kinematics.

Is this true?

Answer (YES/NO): NO